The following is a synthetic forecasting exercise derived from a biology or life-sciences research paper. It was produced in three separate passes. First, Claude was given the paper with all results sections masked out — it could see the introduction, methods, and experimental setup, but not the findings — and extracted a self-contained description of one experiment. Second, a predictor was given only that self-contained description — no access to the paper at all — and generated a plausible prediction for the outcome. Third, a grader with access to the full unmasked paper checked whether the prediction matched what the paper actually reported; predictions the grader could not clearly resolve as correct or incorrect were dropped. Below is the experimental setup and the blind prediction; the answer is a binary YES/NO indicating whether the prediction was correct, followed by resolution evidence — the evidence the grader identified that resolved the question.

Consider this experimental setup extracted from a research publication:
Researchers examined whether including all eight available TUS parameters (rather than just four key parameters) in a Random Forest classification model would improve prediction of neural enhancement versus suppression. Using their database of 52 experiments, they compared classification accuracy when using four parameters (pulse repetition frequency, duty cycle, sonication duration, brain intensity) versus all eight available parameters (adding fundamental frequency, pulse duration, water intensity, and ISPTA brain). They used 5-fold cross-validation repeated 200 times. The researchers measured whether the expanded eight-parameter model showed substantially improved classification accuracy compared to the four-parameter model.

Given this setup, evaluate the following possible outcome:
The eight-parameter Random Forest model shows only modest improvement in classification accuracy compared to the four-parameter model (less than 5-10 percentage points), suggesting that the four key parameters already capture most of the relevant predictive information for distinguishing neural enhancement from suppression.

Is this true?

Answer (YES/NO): YES